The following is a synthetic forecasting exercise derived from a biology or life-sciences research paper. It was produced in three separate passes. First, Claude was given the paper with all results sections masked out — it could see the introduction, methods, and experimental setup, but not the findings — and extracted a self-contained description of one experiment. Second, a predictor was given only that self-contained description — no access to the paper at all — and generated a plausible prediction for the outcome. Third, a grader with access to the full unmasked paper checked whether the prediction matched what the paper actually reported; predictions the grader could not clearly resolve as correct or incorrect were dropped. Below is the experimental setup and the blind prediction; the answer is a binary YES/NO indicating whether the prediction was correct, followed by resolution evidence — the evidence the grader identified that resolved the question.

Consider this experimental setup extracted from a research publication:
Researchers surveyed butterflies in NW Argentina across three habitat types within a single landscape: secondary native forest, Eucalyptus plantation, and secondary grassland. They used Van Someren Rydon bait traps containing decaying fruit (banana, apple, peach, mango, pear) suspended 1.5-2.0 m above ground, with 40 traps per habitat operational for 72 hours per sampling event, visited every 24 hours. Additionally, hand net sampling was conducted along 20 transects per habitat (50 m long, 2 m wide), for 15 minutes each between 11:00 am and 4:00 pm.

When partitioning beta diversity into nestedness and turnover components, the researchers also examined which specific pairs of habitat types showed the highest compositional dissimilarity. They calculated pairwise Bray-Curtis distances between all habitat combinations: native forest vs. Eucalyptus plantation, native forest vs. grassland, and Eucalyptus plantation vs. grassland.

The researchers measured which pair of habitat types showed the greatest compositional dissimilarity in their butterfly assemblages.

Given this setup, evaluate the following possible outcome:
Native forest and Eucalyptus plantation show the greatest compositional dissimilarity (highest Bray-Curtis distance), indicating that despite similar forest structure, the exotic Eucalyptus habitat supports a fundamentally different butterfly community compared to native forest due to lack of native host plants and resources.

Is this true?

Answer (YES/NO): NO